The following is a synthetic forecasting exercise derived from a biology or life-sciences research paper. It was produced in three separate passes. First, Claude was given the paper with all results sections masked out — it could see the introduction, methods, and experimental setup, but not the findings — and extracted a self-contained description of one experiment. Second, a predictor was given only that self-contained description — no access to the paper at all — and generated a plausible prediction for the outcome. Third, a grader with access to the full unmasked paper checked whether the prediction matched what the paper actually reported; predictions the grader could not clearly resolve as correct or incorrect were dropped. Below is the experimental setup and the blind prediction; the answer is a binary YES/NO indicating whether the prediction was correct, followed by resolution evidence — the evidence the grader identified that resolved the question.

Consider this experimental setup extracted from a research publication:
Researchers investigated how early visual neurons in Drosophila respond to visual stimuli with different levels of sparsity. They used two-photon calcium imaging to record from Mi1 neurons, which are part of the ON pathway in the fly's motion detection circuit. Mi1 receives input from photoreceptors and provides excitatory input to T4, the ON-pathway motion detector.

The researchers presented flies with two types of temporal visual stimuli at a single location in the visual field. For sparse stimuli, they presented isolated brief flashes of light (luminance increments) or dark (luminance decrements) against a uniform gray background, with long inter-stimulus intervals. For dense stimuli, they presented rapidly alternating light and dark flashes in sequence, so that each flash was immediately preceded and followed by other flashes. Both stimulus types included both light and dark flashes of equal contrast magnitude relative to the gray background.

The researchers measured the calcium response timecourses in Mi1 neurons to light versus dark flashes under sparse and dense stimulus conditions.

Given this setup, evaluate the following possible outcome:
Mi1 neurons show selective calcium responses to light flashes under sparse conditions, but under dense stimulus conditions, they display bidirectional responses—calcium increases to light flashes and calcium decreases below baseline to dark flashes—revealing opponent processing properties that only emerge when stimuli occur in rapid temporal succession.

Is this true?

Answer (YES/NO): NO